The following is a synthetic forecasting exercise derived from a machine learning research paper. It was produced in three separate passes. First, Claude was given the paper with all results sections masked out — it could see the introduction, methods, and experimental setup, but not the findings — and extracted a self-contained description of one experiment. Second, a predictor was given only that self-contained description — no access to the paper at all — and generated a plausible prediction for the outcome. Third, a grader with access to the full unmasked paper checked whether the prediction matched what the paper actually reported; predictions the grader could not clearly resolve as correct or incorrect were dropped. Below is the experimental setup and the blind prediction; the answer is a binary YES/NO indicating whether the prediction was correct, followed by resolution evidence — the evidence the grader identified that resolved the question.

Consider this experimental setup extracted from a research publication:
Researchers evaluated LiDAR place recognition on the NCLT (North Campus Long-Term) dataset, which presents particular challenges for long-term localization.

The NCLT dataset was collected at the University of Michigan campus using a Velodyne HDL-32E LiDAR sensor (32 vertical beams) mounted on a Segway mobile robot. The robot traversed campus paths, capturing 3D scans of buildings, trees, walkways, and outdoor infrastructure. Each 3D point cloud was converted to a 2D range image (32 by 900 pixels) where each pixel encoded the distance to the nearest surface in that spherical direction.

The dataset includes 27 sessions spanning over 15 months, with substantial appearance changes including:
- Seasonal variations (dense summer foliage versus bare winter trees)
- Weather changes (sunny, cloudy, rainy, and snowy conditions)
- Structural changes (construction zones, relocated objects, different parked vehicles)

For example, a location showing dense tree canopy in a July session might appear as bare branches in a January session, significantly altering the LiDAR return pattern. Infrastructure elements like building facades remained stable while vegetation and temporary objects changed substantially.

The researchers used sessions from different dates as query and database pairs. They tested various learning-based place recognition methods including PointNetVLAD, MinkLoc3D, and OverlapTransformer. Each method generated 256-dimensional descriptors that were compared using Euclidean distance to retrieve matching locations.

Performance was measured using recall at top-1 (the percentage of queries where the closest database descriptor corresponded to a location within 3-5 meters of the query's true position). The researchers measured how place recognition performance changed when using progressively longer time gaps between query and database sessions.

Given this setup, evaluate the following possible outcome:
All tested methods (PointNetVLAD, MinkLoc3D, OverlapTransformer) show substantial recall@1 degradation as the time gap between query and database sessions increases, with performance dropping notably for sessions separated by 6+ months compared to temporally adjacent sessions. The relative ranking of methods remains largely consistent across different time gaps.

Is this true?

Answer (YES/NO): YES